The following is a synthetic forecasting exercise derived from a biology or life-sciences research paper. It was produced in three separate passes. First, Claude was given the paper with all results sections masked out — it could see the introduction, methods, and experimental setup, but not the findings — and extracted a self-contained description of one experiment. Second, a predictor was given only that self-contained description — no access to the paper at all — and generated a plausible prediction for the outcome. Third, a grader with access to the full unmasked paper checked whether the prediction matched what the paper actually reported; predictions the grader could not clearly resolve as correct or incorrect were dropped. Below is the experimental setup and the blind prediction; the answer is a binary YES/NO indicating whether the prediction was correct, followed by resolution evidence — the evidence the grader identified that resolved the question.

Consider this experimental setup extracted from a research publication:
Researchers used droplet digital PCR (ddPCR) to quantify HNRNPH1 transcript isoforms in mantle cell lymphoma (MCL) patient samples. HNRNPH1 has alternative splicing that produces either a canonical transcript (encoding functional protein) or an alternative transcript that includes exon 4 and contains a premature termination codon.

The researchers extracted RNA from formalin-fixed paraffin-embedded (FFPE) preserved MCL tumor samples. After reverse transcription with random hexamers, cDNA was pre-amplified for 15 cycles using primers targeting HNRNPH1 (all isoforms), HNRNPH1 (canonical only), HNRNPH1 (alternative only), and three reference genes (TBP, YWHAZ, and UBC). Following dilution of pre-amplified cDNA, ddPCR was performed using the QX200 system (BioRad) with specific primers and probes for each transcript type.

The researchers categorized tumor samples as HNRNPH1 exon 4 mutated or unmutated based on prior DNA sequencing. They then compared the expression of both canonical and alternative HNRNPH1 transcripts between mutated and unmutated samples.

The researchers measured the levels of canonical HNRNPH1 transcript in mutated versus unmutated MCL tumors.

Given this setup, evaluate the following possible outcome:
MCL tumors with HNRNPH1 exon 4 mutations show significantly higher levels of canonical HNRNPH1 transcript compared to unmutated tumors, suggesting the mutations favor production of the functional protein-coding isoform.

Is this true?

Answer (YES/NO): YES